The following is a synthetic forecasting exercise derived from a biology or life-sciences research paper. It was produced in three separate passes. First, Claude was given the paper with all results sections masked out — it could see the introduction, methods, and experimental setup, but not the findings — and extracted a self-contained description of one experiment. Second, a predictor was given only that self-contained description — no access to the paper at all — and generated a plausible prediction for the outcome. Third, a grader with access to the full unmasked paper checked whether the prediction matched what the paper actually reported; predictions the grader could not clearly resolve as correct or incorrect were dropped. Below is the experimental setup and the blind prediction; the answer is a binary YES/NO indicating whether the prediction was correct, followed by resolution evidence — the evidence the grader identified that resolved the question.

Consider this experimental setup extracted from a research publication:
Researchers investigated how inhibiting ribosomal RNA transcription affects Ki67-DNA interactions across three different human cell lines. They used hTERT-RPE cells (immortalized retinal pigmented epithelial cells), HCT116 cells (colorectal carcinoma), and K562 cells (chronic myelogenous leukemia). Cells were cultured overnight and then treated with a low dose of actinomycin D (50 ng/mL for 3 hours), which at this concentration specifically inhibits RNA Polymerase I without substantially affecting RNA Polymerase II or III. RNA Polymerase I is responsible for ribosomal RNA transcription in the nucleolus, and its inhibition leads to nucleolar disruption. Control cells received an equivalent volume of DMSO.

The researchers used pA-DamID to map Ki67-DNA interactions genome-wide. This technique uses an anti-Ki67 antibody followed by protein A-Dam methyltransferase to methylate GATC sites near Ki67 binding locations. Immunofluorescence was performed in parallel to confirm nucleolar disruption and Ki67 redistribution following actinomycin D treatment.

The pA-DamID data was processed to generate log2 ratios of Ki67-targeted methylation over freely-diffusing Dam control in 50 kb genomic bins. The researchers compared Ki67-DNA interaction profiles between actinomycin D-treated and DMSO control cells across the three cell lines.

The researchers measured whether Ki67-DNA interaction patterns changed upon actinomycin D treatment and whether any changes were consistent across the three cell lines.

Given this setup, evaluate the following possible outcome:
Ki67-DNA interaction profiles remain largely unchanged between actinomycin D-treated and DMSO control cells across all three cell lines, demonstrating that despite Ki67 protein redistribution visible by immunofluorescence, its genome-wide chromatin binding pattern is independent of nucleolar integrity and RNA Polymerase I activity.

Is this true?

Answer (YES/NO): NO